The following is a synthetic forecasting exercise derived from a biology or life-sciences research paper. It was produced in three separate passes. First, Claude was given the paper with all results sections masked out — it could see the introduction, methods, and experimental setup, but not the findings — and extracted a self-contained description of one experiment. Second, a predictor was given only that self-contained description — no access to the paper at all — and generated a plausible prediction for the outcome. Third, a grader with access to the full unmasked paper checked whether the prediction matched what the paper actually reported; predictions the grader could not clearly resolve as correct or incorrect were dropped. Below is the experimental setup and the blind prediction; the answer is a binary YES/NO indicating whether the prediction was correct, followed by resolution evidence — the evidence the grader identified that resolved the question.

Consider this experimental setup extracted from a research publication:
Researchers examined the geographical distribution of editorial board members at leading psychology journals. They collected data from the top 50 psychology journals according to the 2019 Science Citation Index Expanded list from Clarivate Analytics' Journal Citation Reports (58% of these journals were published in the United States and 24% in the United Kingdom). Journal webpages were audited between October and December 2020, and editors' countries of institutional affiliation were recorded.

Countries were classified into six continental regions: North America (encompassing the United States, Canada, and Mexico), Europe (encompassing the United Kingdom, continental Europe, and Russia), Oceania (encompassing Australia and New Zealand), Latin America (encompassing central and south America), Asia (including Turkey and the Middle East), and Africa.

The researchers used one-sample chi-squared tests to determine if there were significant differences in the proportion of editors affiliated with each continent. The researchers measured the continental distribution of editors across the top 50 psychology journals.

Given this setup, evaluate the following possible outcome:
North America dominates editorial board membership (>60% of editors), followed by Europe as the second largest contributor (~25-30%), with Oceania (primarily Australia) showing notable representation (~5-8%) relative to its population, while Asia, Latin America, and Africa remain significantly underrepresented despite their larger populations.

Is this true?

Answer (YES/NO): NO